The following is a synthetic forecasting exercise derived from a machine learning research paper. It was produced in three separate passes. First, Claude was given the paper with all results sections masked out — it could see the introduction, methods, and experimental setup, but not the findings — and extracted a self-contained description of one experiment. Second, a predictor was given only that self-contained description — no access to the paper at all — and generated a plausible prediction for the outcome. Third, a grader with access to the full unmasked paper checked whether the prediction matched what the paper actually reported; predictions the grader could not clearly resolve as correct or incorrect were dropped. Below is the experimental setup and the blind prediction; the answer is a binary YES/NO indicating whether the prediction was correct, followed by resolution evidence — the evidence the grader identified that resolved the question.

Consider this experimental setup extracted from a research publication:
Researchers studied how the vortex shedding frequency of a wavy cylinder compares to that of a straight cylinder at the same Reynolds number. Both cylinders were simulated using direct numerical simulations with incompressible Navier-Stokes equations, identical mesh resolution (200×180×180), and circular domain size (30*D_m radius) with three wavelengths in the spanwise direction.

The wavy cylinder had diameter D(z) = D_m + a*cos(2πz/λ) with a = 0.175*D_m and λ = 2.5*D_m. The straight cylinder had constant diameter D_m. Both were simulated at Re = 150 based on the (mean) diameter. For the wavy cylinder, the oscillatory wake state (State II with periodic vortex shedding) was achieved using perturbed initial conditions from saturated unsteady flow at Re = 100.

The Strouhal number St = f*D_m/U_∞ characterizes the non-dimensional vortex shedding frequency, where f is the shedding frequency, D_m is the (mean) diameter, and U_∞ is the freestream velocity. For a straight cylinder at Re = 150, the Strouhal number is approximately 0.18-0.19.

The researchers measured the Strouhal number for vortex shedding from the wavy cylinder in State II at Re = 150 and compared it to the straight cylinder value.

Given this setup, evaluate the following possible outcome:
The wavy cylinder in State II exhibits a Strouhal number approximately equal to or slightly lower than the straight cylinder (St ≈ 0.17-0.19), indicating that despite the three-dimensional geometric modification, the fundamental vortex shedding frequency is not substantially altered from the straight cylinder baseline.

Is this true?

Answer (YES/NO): YES